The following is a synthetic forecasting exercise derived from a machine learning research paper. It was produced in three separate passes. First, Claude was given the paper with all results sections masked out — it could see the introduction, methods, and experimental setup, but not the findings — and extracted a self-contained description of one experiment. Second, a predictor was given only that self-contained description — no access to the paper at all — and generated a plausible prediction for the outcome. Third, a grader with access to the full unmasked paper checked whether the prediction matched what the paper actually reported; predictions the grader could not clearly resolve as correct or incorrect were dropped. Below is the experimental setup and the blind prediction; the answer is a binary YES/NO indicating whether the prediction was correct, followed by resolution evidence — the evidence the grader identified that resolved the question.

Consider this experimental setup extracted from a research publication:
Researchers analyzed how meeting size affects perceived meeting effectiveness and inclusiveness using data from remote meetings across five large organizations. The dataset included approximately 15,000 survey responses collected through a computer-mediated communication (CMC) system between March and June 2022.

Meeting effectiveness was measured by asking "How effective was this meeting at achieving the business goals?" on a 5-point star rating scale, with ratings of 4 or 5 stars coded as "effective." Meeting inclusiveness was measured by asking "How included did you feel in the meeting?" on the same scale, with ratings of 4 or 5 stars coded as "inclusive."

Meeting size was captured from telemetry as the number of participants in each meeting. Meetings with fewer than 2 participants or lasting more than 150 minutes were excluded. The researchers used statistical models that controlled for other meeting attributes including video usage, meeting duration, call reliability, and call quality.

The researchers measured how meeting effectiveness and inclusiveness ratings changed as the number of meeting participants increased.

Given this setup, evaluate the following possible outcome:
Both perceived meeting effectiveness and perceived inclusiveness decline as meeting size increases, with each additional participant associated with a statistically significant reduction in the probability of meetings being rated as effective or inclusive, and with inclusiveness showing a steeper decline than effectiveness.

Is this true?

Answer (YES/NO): NO